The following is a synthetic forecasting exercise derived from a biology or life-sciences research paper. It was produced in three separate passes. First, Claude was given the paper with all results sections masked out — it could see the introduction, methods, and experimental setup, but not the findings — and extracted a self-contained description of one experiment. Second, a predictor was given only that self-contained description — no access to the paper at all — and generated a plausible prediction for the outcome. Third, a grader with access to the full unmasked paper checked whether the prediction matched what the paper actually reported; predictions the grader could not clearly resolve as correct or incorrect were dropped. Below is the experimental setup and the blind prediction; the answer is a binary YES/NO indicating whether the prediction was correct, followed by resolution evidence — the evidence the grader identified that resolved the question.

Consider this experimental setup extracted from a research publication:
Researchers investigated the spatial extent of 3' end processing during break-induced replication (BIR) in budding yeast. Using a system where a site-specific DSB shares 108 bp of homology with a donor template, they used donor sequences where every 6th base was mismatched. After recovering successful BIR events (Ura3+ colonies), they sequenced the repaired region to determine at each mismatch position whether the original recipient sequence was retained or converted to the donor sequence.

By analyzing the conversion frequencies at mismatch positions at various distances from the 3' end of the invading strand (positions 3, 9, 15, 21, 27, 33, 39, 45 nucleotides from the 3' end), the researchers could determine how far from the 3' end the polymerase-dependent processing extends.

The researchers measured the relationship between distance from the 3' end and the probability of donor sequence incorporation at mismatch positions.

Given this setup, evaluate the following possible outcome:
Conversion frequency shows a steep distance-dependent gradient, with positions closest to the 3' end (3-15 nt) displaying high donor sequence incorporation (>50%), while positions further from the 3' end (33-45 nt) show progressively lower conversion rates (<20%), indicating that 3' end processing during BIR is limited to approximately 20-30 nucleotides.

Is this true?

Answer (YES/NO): NO